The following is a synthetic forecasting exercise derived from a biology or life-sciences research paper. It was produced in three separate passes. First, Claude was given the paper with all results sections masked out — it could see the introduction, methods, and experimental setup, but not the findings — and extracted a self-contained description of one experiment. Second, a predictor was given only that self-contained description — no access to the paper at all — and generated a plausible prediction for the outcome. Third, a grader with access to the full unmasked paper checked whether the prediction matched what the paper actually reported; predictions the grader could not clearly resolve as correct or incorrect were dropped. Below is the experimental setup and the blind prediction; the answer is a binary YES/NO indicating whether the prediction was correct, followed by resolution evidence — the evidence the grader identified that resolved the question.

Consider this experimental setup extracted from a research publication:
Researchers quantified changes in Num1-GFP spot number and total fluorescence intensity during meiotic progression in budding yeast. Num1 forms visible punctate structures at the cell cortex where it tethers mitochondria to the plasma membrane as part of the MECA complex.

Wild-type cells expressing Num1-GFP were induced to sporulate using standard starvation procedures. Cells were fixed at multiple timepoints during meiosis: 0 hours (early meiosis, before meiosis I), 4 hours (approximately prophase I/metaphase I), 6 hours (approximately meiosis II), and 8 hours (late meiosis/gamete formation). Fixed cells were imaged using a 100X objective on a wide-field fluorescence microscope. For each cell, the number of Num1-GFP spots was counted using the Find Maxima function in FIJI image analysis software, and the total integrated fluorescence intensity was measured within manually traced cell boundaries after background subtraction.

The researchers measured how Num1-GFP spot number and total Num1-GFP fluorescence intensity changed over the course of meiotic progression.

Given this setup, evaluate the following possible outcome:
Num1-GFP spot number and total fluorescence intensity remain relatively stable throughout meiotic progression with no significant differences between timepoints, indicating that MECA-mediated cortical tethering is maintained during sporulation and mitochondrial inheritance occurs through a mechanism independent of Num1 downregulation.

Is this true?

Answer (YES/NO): NO